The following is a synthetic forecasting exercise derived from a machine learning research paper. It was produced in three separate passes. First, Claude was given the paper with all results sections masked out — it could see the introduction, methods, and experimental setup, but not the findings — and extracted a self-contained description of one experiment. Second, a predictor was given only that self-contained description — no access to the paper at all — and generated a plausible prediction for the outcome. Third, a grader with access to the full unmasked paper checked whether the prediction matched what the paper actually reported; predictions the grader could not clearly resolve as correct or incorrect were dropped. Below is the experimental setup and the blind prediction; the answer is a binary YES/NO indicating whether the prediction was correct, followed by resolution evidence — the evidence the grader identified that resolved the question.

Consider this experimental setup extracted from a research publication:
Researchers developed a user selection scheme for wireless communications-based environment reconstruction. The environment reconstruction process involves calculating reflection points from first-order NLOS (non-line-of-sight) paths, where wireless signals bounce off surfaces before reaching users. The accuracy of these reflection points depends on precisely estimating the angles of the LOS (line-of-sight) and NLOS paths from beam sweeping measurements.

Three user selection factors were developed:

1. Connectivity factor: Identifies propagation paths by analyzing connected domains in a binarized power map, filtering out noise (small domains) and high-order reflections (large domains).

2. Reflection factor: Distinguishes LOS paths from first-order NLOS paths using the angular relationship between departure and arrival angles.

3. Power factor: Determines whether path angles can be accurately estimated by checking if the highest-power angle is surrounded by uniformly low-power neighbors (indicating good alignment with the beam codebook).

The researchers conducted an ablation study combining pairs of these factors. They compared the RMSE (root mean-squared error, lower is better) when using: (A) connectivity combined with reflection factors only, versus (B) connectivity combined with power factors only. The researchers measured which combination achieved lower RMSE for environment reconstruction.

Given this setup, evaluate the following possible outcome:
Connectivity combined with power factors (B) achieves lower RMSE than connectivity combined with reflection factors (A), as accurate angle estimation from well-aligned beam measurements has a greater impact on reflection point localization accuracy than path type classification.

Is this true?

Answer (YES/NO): YES